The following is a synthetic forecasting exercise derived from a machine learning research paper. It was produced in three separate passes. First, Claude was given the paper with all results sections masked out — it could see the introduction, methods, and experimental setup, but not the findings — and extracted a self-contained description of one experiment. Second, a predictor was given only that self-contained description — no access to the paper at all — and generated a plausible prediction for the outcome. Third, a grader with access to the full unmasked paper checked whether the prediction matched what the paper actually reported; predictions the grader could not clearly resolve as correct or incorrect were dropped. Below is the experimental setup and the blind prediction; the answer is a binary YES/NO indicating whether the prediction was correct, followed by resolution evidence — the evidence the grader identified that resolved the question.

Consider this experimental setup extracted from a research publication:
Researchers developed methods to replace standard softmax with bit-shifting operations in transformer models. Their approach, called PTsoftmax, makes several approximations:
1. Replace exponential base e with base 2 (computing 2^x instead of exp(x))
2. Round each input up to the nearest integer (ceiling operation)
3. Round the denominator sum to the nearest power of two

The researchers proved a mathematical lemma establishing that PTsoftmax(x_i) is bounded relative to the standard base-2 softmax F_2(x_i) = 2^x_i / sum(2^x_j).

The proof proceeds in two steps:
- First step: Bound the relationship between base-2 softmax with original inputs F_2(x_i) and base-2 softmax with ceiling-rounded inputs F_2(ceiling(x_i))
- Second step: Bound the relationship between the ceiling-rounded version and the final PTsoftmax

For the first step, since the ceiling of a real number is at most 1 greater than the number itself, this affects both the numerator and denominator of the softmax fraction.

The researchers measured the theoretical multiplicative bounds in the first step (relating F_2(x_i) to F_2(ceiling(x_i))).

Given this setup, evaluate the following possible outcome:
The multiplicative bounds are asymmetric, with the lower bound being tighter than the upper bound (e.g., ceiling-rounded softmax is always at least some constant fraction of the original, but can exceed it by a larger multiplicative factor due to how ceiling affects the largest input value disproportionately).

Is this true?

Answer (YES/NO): NO